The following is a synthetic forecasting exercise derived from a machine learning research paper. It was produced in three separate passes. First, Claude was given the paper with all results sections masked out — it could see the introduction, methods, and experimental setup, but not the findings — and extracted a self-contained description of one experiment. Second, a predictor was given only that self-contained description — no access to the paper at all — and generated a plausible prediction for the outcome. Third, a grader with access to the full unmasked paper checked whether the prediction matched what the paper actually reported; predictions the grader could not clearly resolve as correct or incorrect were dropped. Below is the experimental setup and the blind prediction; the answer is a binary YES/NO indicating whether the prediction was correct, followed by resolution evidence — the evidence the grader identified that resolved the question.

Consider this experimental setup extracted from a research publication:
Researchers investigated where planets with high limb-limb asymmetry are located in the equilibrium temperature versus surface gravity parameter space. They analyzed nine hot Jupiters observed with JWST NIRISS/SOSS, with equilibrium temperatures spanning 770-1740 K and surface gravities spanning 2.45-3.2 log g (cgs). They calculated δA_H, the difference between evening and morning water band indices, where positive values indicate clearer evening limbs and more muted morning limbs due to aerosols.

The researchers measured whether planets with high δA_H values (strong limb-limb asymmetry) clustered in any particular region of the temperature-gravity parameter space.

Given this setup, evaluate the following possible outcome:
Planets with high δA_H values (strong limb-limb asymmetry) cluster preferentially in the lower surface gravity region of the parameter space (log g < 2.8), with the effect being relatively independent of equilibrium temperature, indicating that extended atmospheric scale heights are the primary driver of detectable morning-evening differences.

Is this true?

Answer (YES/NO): NO